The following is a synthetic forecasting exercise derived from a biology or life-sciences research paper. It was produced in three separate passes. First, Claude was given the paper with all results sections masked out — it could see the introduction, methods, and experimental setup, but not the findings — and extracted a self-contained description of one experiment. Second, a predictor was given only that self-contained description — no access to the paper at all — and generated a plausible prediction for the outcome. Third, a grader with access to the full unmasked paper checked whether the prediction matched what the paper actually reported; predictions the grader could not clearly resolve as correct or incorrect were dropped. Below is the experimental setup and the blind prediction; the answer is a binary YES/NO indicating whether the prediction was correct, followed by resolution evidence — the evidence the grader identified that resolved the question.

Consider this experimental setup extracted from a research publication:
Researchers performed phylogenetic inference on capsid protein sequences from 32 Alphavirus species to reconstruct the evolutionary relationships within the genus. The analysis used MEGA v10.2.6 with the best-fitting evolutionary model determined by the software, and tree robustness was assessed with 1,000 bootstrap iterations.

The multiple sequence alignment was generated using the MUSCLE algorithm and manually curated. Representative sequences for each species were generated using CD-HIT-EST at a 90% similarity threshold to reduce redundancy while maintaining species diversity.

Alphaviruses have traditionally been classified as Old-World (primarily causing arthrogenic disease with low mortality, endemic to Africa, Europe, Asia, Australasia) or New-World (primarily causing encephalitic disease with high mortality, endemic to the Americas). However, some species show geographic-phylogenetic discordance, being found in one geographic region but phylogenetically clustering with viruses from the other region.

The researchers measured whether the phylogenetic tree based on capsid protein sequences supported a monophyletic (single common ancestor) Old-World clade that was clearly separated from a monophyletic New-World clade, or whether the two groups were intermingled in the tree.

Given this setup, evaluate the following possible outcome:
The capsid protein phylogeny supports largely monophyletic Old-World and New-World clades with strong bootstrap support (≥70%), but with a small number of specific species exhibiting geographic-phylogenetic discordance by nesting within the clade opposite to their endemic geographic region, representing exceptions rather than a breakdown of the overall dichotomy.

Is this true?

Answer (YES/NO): YES